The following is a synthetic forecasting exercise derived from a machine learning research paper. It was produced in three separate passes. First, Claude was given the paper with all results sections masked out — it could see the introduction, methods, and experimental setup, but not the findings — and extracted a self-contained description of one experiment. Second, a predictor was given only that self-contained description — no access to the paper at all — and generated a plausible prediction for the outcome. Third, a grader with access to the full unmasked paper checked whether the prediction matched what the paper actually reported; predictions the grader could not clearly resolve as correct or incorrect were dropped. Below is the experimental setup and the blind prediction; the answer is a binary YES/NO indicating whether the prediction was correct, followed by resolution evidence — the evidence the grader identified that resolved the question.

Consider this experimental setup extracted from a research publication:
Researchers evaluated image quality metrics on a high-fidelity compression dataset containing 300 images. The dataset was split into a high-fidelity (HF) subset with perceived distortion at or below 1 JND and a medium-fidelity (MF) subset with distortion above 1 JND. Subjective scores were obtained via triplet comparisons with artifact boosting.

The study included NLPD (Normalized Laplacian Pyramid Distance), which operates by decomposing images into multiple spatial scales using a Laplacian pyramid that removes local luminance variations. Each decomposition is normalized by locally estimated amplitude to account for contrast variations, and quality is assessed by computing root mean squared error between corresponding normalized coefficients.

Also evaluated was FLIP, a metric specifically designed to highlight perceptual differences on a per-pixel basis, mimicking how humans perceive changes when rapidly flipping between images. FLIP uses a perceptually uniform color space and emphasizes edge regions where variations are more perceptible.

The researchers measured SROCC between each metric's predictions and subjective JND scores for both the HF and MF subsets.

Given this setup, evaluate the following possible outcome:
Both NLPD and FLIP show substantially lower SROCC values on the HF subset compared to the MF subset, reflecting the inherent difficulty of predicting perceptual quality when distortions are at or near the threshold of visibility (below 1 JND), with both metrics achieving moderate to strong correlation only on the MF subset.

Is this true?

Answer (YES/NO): NO